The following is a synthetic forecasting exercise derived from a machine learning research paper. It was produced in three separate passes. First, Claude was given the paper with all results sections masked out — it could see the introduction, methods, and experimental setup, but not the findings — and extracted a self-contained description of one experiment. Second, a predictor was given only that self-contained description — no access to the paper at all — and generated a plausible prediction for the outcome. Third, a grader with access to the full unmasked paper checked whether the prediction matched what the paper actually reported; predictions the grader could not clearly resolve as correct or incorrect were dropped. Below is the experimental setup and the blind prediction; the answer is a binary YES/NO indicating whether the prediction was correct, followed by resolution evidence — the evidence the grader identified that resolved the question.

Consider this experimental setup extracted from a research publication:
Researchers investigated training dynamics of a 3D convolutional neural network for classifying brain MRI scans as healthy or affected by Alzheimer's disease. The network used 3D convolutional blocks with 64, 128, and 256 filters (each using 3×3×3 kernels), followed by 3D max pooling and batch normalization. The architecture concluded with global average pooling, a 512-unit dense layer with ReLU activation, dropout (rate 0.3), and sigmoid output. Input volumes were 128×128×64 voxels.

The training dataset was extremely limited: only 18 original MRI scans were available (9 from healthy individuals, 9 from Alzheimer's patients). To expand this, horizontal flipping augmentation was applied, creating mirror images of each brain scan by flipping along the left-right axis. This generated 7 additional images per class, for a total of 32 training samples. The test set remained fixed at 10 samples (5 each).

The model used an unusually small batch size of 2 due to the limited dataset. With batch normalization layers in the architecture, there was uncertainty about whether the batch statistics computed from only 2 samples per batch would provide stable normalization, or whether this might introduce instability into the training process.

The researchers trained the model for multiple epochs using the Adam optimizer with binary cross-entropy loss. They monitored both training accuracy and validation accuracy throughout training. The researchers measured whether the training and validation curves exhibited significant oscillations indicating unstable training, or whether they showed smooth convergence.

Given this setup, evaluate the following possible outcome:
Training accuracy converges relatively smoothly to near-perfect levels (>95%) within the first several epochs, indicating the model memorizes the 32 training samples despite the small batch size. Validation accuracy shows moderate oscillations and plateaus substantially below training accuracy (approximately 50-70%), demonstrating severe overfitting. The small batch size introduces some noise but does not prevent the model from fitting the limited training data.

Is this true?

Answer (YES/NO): NO